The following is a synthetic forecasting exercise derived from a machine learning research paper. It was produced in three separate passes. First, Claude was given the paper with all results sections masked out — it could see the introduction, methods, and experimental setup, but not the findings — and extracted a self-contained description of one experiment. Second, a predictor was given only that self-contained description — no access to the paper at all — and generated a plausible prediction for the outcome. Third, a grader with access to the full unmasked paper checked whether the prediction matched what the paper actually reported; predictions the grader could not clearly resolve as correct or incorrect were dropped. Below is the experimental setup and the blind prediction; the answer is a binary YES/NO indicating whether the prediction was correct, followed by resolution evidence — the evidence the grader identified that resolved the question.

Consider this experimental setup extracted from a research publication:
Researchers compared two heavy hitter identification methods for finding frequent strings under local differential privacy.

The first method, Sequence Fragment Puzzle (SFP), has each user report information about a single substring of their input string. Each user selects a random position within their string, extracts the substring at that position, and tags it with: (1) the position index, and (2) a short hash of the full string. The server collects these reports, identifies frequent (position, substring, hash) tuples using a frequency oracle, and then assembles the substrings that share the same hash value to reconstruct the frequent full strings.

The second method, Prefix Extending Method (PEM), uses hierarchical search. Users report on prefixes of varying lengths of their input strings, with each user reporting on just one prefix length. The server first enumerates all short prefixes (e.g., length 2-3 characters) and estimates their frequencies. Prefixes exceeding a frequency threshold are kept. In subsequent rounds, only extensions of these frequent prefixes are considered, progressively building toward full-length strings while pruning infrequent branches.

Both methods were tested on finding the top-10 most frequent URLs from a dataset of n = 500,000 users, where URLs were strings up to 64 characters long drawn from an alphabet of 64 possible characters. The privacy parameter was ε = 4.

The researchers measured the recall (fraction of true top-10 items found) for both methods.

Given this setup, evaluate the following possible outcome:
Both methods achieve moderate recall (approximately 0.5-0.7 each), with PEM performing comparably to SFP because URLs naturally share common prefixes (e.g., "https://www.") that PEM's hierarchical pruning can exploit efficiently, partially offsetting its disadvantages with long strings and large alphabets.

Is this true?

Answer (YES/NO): NO